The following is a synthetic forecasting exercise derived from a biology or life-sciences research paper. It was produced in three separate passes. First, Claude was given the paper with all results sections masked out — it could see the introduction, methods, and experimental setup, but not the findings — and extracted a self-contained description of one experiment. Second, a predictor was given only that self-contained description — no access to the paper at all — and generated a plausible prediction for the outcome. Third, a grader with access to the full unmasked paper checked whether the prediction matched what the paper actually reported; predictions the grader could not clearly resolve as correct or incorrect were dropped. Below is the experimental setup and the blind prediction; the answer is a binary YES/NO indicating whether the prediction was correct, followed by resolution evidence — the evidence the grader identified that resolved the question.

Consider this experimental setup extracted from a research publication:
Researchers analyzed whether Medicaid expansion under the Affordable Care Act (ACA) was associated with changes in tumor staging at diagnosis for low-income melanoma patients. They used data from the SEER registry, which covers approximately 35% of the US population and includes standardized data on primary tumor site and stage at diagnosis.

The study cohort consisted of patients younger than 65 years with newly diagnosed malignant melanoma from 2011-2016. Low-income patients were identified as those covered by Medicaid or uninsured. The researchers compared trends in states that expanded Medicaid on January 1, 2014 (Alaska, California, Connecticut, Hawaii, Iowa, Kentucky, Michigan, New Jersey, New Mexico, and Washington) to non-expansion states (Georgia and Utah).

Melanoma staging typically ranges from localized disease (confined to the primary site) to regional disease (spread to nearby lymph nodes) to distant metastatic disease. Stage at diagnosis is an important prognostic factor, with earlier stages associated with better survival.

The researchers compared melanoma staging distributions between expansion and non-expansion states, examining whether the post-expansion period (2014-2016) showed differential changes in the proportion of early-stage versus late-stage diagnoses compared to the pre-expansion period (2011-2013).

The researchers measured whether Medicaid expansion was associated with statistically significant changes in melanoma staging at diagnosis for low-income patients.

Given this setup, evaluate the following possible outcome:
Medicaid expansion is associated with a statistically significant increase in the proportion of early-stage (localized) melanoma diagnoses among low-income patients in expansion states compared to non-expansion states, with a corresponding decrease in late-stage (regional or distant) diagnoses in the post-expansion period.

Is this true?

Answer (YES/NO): NO